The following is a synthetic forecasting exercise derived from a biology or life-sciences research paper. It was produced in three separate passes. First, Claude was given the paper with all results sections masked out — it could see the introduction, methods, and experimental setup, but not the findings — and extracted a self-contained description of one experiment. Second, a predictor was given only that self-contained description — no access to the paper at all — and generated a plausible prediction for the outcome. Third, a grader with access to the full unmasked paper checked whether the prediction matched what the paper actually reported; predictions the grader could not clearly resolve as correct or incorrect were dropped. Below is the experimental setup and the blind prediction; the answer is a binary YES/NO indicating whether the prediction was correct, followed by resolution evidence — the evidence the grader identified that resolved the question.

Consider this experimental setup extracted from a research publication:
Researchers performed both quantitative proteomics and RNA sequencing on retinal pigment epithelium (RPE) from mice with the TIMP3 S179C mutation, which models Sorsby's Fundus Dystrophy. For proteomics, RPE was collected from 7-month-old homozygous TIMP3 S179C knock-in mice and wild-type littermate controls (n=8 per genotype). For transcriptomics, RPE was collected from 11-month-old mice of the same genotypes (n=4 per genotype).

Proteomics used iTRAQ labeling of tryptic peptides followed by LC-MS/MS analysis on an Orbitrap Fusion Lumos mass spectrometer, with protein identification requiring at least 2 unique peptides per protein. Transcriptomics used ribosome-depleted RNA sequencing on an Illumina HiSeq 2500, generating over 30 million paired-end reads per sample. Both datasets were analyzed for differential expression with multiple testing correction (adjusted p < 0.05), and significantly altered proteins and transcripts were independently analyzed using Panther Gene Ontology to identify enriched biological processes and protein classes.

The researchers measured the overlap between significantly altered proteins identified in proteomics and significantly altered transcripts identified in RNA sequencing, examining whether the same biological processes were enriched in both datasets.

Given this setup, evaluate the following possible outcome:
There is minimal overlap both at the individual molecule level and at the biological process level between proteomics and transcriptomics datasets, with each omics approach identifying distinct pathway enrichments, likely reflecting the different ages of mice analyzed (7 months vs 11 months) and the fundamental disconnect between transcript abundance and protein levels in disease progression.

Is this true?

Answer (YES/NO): NO